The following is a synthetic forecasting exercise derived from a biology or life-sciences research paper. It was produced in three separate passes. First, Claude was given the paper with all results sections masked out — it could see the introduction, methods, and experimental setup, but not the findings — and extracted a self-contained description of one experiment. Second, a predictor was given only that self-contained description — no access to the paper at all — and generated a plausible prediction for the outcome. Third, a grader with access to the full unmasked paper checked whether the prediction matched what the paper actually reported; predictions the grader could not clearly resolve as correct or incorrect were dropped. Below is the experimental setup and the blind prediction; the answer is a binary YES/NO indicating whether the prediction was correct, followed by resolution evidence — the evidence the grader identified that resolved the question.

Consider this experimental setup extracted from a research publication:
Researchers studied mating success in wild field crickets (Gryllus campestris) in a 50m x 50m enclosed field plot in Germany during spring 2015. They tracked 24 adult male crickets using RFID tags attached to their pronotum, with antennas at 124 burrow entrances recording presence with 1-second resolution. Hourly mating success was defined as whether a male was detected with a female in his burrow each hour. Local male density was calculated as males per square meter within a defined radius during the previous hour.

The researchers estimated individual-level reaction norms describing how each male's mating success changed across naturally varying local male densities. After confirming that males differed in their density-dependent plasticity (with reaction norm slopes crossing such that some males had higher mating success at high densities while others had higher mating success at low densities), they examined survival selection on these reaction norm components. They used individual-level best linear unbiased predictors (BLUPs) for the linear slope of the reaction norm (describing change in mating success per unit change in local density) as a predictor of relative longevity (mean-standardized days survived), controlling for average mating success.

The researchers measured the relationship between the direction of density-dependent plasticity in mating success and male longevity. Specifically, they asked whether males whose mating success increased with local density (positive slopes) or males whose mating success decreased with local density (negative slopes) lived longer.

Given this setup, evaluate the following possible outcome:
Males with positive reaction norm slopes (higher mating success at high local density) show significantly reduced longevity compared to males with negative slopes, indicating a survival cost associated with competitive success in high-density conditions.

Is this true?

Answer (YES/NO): YES